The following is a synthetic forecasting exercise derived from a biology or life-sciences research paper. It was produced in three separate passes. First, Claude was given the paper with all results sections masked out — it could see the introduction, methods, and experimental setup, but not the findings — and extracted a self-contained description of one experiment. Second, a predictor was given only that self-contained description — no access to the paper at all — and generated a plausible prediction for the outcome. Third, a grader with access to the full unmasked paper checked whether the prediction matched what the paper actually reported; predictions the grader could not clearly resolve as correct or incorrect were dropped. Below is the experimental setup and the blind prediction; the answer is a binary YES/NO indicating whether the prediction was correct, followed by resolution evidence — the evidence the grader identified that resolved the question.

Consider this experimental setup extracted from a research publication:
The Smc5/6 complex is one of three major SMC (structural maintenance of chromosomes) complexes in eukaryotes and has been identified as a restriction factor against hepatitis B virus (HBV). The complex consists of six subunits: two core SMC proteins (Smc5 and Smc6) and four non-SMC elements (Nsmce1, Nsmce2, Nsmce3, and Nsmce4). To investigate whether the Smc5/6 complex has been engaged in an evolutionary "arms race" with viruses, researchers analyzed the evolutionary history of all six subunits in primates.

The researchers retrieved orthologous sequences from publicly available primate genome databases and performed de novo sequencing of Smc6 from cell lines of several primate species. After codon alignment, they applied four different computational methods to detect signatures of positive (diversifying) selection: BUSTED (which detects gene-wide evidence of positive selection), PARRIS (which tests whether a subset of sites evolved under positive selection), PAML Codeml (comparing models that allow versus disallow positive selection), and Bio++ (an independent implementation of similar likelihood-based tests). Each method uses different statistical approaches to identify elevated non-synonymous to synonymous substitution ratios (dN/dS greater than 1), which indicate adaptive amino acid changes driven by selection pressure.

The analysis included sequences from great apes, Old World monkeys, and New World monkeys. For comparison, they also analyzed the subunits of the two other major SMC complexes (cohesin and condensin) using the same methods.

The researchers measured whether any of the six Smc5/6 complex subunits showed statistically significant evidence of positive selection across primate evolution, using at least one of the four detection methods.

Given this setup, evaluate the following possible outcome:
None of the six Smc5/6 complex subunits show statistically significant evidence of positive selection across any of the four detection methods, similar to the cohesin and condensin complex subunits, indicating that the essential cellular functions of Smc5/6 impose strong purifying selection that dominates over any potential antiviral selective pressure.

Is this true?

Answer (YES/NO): NO